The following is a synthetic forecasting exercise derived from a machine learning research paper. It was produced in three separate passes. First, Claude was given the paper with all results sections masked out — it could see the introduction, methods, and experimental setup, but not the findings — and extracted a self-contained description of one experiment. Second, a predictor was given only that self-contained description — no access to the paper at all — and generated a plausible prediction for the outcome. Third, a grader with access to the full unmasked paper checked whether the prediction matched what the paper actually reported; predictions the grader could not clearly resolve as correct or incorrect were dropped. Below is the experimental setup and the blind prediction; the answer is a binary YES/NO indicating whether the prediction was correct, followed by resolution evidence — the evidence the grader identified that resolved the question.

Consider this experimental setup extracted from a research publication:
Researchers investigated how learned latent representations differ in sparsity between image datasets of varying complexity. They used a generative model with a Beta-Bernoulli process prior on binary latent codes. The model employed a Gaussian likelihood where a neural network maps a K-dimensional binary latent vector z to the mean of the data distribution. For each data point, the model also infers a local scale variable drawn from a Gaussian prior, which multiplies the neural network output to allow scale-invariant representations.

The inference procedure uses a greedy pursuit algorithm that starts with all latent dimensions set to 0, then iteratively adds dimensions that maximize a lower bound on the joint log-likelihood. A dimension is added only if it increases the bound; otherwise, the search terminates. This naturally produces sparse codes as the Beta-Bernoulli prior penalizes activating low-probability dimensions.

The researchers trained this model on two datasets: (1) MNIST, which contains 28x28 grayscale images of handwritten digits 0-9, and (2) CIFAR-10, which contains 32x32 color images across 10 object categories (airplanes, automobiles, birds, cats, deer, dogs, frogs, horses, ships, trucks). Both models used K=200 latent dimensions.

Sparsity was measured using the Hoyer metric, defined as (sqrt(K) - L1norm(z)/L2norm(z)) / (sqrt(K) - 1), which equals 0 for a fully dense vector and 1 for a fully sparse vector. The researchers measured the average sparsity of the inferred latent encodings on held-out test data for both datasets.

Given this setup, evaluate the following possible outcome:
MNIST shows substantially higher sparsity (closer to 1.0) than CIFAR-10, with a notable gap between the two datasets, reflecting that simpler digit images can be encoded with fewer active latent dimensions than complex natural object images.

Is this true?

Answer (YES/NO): NO